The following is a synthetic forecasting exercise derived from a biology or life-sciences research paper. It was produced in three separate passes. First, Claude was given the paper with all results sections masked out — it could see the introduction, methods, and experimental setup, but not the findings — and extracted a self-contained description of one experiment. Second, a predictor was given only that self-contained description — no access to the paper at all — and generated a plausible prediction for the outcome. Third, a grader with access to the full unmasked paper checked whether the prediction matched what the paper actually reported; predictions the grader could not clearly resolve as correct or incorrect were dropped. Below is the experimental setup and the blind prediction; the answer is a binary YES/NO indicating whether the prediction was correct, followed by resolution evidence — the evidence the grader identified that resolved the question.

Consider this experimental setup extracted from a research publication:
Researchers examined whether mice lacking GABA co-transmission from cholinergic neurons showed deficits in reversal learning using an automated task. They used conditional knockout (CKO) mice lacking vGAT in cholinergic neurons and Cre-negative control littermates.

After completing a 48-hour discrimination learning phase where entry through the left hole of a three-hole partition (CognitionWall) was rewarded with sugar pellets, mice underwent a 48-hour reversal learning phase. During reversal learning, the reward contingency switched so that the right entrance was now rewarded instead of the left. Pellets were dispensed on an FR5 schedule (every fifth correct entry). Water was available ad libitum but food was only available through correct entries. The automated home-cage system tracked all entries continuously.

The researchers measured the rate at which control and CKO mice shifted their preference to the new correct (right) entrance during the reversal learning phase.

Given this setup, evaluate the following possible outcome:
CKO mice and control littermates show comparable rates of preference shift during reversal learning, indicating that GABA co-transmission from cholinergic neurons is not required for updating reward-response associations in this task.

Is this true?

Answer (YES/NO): YES